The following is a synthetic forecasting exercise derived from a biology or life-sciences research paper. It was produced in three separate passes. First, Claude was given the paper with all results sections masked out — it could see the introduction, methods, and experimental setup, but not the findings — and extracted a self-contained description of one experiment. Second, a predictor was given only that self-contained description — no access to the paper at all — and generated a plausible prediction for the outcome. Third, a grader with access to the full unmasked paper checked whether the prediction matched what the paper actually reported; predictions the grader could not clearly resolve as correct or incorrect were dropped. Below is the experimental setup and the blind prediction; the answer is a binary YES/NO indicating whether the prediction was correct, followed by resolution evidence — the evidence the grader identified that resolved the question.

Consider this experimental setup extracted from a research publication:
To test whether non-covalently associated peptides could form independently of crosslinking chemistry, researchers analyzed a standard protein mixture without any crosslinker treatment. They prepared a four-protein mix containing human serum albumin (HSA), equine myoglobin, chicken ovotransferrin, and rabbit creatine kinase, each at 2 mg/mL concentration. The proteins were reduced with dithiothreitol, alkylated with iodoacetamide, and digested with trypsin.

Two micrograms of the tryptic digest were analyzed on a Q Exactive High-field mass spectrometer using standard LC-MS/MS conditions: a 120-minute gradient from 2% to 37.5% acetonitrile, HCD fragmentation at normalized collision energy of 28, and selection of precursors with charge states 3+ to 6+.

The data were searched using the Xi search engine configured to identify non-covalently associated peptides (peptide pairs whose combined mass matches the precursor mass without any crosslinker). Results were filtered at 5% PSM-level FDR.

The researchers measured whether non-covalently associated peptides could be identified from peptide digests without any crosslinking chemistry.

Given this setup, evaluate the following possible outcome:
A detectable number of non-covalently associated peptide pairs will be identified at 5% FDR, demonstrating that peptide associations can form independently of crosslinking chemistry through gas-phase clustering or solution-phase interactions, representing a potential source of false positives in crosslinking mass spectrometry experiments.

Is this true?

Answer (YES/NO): YES